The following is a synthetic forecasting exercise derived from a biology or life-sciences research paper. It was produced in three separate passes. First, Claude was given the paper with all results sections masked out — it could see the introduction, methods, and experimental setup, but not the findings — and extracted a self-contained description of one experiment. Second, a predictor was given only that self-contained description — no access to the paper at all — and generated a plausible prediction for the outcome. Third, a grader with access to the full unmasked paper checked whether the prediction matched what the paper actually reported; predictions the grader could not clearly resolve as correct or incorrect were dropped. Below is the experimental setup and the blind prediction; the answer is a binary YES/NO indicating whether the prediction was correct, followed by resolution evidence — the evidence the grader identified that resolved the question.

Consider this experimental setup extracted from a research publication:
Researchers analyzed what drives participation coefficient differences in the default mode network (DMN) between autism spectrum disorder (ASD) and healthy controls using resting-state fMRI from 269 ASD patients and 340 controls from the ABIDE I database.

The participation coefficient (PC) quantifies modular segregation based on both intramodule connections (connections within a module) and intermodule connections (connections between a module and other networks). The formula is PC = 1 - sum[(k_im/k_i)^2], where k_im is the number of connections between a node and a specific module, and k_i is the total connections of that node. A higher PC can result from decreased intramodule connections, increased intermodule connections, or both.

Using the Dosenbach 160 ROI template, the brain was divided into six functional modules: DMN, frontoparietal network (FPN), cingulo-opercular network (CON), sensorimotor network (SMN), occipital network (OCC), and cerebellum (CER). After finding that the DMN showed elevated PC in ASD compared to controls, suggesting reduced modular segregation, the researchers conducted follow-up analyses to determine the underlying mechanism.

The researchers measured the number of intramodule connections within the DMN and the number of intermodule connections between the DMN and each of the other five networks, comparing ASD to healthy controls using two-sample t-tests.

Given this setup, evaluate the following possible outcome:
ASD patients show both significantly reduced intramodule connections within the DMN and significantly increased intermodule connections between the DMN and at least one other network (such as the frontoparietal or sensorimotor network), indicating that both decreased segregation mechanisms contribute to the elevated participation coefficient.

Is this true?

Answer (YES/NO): YES